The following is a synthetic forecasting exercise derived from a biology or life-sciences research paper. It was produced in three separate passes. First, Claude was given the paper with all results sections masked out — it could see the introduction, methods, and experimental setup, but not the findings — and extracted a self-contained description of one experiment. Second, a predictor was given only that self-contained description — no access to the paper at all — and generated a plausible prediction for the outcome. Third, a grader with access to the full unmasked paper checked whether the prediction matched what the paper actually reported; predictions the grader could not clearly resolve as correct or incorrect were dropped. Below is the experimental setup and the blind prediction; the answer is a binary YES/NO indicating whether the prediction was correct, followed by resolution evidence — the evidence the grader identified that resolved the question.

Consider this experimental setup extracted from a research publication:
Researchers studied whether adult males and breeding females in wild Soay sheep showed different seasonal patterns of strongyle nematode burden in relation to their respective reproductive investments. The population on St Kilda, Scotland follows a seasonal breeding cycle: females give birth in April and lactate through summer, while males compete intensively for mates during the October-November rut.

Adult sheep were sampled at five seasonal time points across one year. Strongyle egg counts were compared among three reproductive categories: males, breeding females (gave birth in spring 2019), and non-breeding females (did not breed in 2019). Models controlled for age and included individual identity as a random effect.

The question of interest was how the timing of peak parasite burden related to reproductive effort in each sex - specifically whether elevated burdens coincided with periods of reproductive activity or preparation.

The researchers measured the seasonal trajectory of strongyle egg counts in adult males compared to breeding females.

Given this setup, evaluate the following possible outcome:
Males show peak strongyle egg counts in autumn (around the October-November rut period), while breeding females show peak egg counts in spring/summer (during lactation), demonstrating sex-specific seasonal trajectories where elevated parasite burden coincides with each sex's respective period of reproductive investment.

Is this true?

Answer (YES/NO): NO